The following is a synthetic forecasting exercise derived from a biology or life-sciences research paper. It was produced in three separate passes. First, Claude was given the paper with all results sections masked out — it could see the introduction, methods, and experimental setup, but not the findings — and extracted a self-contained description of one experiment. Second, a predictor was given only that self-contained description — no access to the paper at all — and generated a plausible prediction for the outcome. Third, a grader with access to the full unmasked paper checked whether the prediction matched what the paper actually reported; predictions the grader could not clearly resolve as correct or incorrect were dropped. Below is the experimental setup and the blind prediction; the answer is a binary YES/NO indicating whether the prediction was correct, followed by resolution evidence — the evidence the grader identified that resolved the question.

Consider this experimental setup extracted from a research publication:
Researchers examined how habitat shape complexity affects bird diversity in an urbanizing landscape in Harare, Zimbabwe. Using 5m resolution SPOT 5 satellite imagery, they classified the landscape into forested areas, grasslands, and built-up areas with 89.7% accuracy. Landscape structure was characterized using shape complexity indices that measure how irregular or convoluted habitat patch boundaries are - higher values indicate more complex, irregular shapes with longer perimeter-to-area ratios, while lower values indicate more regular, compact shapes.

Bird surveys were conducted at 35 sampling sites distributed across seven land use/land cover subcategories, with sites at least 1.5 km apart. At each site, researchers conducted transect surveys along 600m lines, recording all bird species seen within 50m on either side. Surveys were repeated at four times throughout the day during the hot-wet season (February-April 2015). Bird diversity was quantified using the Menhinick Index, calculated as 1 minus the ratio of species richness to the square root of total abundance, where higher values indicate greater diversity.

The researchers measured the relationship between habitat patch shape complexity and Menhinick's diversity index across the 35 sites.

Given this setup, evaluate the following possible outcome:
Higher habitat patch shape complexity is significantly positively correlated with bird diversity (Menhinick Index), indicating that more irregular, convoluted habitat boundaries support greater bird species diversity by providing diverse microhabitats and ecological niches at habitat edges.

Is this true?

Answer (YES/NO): NO